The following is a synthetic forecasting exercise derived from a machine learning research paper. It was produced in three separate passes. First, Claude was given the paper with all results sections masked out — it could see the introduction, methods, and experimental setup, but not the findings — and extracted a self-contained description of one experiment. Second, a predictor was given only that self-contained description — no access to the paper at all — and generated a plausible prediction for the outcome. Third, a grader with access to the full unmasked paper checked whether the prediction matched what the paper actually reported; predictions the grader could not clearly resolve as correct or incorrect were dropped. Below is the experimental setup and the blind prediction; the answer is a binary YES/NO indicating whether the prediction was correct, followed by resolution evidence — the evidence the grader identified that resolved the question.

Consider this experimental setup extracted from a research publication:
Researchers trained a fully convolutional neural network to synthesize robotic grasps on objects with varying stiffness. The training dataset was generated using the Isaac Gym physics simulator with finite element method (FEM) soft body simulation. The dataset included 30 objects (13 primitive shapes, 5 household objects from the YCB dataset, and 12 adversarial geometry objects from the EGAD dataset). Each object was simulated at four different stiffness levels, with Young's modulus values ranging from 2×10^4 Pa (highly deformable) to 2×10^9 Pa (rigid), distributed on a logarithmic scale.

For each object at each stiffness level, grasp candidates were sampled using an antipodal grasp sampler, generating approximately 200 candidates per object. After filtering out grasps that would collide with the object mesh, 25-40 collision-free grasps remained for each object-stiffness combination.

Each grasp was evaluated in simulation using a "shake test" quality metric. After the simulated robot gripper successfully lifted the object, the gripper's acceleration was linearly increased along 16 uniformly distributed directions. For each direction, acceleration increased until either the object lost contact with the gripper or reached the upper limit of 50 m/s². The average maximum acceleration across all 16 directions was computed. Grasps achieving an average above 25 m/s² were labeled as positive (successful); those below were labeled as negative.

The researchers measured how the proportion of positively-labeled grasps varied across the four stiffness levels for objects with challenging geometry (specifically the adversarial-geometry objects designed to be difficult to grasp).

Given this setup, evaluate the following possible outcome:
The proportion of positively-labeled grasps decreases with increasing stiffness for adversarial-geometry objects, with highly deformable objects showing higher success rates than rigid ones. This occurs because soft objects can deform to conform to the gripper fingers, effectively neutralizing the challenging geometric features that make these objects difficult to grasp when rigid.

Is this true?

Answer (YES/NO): NO